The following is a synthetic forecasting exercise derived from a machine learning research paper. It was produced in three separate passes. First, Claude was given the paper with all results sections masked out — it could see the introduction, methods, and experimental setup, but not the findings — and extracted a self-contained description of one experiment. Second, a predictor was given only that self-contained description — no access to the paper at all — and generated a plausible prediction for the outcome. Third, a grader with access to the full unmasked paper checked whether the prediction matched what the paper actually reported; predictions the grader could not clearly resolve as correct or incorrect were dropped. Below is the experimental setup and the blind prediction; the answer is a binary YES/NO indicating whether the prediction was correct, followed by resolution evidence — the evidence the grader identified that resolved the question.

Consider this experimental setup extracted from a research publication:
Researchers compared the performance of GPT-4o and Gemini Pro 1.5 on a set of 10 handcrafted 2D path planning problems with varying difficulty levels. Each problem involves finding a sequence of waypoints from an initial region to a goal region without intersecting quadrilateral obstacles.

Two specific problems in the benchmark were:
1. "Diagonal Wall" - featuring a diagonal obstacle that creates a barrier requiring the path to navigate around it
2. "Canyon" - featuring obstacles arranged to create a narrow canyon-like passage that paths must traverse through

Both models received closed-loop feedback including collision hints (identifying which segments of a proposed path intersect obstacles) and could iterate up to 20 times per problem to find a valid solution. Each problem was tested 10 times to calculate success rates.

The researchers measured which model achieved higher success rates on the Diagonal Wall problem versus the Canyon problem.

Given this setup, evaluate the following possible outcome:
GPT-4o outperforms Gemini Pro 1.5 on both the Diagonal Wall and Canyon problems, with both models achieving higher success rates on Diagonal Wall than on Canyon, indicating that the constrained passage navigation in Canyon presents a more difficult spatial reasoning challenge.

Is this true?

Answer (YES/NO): NO